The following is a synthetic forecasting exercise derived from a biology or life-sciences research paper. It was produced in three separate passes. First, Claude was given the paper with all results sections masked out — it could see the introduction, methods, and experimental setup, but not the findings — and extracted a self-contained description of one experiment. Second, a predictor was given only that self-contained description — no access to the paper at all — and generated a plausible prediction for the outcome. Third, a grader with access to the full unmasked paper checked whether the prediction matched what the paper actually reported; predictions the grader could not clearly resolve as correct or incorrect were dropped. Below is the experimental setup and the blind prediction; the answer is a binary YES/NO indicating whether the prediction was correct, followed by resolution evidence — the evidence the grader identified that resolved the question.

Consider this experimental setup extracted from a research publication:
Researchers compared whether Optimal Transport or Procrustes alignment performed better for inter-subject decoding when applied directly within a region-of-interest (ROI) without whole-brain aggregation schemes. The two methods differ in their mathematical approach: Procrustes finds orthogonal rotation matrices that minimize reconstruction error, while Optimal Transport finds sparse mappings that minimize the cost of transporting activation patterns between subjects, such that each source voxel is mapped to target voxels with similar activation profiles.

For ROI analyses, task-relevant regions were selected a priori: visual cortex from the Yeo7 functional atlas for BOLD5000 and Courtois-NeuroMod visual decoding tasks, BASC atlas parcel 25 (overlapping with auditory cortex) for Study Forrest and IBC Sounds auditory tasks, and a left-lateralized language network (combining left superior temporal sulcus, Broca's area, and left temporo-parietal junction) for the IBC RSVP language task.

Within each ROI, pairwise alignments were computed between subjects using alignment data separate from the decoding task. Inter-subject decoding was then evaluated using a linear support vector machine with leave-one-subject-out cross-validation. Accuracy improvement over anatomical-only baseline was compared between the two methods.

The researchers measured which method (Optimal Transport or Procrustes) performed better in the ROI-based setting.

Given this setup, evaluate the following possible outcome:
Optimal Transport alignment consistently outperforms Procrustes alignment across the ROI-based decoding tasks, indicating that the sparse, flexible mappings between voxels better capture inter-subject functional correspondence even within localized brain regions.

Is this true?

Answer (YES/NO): YES